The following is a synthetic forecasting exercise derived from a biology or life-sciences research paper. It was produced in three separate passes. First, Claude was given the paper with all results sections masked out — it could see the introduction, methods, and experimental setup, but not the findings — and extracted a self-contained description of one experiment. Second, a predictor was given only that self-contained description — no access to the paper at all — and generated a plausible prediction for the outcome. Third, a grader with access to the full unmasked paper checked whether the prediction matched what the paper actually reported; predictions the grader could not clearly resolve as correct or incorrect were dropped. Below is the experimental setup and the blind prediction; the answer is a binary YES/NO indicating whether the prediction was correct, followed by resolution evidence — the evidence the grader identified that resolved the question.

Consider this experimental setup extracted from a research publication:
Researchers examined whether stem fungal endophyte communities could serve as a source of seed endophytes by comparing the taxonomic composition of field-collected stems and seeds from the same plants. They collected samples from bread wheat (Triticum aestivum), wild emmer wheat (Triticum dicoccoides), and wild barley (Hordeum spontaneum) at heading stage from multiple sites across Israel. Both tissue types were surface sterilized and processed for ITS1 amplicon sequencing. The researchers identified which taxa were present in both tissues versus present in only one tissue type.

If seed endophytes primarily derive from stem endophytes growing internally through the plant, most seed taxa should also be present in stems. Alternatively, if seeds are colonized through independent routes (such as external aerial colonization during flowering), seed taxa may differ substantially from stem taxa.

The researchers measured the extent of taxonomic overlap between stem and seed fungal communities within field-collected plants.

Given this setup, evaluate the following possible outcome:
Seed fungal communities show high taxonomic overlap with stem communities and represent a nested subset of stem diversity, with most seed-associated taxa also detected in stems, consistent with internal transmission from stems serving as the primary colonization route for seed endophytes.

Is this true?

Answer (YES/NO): YES